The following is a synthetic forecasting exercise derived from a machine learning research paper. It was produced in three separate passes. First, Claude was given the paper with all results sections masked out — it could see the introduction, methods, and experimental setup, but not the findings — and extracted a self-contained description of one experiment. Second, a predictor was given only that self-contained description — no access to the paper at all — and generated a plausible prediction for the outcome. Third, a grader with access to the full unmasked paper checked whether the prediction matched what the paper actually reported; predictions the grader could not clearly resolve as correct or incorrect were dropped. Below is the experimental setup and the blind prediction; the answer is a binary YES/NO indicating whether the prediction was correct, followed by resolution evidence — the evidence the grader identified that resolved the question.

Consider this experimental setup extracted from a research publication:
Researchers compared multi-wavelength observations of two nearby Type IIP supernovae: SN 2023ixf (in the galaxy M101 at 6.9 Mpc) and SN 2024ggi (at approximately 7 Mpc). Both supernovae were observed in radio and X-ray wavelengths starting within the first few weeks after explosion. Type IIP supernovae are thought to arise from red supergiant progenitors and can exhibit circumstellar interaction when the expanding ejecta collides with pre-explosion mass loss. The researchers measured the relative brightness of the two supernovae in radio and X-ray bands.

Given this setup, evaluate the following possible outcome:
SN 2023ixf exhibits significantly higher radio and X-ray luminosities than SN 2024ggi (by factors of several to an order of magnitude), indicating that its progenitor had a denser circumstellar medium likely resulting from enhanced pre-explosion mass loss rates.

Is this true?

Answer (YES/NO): NO